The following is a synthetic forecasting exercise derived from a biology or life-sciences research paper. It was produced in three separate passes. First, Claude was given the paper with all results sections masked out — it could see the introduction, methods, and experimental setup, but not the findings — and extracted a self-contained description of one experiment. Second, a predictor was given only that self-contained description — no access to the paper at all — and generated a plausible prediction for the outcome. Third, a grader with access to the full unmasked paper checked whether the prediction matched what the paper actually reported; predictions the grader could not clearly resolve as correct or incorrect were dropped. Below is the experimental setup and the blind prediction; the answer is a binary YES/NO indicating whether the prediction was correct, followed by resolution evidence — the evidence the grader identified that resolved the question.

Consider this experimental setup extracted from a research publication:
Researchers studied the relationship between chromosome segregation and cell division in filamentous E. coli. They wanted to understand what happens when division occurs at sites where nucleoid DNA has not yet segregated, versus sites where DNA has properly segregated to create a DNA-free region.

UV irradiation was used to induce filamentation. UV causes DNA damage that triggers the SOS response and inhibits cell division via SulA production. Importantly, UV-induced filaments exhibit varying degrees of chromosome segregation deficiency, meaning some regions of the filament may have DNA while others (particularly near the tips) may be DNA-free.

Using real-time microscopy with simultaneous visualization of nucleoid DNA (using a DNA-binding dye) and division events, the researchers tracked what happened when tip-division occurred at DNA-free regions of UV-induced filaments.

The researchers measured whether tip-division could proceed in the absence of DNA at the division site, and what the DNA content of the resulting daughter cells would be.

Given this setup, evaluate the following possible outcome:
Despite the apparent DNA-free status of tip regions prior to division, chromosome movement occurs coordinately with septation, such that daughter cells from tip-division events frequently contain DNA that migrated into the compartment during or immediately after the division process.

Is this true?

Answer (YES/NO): NO